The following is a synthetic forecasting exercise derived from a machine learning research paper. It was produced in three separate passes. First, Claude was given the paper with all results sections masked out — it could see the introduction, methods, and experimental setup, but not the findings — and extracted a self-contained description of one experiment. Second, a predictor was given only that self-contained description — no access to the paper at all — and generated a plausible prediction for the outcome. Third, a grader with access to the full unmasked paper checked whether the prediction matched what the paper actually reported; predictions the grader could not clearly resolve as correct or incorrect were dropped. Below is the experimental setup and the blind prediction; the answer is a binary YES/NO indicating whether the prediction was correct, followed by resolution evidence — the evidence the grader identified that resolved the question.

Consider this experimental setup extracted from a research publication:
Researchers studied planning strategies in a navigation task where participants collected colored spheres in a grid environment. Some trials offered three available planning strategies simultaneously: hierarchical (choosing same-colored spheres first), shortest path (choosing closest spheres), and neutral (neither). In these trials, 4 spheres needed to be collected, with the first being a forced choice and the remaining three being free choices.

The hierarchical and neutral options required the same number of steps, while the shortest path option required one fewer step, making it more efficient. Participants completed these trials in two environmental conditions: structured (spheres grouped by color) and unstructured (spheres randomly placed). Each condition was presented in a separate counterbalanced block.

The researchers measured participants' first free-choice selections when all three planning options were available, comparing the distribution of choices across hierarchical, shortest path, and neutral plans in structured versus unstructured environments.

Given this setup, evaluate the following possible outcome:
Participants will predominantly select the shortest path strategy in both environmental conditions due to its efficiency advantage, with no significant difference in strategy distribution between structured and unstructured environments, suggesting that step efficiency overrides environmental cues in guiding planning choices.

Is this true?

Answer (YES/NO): NO